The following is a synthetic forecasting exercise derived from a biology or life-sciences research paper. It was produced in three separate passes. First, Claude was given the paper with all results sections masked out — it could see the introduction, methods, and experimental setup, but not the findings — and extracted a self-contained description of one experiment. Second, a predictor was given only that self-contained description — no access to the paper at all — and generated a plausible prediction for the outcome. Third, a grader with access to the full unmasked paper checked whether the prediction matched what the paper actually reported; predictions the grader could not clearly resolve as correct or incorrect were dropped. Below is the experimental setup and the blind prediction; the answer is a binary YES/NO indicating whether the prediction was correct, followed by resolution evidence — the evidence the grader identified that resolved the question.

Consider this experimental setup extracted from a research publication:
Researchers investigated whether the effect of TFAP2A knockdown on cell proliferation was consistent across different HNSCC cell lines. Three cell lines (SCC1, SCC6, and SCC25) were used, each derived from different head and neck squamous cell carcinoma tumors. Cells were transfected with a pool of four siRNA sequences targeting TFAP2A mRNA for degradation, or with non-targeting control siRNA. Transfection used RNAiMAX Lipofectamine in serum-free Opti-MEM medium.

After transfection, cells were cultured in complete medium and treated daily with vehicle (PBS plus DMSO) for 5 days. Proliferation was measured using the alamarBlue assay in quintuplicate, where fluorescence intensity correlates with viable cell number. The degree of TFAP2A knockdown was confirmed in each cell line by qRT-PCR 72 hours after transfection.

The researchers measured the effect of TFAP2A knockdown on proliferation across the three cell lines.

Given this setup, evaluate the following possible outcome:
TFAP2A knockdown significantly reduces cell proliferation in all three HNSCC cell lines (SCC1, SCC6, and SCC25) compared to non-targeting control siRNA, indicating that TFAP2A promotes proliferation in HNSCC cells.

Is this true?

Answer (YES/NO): YES